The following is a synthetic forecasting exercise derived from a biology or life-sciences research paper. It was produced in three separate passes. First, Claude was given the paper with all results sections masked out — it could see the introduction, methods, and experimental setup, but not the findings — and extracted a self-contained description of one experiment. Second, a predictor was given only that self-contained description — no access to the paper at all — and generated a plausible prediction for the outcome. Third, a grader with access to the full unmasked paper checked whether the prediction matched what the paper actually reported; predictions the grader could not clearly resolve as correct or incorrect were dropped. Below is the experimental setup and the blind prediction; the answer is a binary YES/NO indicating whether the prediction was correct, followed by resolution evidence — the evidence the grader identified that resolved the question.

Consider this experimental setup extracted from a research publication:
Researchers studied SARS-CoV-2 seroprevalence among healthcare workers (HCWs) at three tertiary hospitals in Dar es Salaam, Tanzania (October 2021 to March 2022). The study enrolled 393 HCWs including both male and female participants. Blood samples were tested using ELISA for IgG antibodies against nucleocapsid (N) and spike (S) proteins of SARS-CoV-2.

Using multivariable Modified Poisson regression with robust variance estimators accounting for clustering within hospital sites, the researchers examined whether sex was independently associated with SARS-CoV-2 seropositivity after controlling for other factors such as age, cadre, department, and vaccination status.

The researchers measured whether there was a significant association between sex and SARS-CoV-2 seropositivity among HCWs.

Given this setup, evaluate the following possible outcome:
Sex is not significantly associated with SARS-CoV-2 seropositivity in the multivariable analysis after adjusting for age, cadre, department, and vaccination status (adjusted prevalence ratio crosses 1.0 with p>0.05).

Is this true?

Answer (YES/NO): NO